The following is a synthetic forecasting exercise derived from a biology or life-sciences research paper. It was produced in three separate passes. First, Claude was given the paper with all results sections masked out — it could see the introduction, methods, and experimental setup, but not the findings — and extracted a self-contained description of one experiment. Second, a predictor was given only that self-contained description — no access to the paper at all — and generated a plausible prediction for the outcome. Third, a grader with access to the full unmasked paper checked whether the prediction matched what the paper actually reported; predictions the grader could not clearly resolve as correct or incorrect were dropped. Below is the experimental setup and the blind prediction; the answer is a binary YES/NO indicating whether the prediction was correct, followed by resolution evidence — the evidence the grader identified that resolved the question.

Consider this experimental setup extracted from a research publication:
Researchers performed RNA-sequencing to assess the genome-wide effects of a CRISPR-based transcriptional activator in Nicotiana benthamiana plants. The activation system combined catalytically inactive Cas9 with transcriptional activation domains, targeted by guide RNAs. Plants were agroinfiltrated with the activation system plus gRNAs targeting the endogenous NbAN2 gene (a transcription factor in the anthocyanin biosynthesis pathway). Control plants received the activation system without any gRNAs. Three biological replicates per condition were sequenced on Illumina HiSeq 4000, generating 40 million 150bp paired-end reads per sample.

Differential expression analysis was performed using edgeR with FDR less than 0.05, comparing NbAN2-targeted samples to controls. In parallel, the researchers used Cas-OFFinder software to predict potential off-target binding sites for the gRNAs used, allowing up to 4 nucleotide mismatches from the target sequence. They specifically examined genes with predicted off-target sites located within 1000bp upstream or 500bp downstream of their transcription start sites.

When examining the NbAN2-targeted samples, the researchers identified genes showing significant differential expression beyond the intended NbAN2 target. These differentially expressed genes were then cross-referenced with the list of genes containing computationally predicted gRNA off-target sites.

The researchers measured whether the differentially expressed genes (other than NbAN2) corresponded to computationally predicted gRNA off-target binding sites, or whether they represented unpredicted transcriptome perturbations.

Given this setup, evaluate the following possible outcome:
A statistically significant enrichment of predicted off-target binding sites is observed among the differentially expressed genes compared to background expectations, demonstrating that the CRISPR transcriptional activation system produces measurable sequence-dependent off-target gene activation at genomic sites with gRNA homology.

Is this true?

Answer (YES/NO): NO